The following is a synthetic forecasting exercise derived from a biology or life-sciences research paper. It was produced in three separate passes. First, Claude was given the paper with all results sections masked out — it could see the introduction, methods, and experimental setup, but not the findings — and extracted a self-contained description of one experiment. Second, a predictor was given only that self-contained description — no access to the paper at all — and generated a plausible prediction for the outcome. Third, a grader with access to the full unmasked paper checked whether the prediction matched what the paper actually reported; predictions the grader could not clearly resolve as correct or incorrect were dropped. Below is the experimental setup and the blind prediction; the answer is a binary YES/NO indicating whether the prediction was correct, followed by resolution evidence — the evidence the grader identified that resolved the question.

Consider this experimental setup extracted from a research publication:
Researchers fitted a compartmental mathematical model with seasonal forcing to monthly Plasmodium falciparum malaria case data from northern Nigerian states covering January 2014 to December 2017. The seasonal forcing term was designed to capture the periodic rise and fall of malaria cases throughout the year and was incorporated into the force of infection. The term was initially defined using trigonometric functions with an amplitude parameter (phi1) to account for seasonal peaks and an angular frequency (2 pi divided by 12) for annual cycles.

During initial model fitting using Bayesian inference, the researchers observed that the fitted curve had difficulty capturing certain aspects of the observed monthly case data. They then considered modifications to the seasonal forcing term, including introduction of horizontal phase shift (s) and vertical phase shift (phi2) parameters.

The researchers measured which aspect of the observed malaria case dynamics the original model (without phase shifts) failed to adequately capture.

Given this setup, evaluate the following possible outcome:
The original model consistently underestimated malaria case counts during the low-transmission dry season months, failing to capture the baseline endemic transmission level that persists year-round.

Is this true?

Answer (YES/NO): NO